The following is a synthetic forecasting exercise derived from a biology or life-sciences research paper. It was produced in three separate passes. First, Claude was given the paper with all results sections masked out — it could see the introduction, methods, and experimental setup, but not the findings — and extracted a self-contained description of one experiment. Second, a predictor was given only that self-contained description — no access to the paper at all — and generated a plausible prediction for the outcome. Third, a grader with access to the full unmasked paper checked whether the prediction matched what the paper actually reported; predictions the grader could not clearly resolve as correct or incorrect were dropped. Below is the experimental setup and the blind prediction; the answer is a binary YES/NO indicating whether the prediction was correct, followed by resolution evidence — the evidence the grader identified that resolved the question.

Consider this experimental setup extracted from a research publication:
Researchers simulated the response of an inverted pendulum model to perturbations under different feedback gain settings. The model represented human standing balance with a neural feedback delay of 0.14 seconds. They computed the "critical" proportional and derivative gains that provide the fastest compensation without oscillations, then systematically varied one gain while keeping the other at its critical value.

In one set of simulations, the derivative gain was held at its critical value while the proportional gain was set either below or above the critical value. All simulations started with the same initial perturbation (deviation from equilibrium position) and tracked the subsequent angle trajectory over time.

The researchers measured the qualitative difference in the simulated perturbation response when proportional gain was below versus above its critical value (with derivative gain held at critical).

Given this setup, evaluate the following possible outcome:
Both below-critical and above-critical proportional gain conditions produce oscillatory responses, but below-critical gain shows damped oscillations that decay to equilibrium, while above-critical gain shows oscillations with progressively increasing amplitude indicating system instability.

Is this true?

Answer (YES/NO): NO